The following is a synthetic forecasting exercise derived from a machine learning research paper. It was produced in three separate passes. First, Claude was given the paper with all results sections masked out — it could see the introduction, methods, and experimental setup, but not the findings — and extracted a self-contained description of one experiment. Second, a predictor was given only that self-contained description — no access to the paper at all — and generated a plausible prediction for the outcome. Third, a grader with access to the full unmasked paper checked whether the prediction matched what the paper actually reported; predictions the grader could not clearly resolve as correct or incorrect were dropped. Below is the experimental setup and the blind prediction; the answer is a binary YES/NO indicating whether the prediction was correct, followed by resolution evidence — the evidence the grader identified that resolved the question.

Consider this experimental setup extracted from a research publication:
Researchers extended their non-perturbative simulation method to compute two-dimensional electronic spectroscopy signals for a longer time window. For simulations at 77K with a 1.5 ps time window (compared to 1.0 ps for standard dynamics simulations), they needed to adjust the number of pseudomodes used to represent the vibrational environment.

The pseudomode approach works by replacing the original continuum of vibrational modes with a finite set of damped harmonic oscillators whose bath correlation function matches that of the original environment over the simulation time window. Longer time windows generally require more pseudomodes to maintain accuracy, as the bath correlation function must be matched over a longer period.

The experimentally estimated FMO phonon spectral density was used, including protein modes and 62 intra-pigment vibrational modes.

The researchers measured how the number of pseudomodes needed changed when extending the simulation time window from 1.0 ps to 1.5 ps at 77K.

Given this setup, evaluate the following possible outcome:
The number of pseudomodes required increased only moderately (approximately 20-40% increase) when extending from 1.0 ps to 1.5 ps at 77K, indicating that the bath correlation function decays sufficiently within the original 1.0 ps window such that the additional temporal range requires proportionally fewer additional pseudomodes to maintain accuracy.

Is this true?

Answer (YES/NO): NO